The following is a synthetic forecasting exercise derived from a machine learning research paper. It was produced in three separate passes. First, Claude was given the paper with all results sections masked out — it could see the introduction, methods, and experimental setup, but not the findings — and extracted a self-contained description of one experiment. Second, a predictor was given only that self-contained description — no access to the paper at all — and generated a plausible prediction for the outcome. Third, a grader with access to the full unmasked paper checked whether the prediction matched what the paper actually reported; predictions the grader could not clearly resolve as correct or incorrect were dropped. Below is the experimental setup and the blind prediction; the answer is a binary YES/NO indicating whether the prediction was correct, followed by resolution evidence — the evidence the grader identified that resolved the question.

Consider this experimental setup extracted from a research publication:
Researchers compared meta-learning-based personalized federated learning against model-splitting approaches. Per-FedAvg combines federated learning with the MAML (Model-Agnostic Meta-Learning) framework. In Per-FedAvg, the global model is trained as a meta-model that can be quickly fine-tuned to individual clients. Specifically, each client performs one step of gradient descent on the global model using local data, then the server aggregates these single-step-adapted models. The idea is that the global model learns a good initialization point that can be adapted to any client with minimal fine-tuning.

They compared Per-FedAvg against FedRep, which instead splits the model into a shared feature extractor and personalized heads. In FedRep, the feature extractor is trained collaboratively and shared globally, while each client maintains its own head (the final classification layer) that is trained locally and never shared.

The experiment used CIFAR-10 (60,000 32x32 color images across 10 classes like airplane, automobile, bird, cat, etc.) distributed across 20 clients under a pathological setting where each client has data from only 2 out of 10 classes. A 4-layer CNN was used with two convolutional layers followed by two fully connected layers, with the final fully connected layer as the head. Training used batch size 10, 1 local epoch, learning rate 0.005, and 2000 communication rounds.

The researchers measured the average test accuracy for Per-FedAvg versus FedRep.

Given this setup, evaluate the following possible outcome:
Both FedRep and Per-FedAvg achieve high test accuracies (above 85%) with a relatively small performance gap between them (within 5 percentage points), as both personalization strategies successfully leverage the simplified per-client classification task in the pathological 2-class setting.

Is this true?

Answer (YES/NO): YES